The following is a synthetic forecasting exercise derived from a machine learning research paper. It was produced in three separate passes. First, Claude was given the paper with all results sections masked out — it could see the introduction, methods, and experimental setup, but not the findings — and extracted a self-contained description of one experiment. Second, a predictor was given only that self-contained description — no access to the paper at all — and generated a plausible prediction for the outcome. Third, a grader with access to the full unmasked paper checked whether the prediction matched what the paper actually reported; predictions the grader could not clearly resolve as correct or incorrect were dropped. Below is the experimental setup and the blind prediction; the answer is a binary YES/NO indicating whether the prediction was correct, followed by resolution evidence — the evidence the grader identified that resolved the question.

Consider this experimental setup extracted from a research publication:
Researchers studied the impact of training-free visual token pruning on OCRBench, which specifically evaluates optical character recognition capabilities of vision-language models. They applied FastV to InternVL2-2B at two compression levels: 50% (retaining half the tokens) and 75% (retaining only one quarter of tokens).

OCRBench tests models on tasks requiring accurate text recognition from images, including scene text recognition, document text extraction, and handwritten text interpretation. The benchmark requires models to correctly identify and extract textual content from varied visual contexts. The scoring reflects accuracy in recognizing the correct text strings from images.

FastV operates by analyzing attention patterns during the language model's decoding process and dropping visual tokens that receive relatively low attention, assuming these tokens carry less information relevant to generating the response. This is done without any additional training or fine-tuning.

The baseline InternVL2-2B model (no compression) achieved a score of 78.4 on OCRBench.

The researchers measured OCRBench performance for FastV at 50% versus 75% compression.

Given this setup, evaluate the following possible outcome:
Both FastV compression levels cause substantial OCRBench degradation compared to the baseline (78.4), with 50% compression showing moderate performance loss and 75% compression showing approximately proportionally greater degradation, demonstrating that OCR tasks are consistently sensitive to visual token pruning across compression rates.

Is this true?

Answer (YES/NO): NO